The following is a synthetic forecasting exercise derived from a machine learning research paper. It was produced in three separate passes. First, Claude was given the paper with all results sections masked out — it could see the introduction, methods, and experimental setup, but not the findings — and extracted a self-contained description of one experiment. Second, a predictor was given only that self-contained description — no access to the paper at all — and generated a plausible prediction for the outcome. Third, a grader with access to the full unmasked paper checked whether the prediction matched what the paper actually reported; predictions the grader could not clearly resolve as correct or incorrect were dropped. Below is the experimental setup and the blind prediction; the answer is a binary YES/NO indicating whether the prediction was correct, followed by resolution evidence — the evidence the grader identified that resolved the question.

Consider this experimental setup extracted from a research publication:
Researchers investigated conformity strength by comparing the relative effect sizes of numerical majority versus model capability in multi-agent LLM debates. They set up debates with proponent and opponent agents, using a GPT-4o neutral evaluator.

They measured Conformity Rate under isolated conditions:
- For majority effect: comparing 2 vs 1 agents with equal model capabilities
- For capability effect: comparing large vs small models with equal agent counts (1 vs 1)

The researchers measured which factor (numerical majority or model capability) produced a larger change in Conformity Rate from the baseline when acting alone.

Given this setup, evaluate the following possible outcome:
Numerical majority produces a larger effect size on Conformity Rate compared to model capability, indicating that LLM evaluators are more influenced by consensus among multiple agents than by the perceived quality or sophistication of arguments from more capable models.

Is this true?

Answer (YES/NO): NO